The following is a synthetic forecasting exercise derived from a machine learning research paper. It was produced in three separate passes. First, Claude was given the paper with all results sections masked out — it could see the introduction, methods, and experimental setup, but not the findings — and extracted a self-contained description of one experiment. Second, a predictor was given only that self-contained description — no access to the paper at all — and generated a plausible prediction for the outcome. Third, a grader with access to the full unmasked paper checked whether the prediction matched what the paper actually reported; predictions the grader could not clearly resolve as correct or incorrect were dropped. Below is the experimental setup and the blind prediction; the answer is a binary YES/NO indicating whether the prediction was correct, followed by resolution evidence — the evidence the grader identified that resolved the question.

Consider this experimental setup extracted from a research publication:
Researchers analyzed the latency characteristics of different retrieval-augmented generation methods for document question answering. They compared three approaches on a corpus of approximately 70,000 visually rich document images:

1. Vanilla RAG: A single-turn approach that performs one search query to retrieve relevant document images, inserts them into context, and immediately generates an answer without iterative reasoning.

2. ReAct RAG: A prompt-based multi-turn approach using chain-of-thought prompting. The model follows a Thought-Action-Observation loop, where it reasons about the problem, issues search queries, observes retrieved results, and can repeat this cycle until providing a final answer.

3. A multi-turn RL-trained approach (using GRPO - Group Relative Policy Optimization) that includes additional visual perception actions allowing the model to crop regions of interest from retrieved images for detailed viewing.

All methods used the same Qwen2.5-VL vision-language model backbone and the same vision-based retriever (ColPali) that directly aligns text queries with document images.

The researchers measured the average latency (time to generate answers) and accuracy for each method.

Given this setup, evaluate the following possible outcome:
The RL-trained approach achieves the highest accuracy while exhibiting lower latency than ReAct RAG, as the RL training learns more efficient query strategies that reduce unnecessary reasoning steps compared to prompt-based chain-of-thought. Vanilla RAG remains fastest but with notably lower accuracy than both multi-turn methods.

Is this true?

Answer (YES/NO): NO